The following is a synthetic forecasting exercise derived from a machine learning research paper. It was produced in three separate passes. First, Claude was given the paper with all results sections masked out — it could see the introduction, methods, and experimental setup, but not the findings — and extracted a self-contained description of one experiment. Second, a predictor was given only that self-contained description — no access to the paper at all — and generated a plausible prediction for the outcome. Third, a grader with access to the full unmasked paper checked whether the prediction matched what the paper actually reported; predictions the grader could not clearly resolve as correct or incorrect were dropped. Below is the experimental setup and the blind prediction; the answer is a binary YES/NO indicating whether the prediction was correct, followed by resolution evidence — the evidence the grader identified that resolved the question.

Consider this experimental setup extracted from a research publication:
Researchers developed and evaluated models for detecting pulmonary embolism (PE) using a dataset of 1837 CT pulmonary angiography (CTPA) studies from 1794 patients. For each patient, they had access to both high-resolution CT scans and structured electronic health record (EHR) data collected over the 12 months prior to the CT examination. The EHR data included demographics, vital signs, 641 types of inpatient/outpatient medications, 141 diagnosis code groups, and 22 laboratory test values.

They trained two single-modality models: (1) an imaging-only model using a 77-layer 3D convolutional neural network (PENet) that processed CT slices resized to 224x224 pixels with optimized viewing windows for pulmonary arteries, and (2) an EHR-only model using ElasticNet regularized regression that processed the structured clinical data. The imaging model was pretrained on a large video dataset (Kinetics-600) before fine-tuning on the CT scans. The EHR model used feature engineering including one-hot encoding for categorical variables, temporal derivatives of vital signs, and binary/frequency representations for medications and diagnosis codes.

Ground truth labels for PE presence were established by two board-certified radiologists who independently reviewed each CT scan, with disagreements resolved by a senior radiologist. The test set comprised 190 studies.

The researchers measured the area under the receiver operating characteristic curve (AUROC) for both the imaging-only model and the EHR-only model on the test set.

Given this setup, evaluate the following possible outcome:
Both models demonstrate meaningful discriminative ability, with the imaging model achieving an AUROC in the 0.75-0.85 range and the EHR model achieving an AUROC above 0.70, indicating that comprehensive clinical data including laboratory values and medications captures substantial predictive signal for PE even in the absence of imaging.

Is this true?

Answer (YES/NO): YES